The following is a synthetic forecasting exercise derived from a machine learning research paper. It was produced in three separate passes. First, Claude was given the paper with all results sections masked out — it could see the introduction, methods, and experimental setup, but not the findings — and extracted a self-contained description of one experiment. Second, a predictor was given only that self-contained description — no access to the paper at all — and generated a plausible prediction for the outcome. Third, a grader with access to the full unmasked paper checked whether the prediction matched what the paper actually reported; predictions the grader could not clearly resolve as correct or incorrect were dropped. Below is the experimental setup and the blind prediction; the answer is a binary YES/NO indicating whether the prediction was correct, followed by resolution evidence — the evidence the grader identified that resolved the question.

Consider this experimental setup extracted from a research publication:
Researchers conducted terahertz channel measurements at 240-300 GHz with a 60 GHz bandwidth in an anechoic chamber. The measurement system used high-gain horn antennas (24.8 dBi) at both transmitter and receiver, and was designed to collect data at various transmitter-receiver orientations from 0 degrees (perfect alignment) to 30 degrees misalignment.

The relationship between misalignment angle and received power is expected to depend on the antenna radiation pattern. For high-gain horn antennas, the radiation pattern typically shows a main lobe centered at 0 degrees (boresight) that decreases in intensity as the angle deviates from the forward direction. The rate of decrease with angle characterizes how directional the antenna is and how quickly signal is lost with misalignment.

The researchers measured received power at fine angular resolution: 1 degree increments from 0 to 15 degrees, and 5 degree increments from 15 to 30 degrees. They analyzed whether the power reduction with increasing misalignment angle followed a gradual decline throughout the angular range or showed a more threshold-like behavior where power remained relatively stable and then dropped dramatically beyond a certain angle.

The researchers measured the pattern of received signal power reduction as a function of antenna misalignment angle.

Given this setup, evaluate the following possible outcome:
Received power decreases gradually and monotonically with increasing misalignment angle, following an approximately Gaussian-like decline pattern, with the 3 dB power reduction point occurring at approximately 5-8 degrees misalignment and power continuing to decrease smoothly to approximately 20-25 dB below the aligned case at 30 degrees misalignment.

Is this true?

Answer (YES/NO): NO